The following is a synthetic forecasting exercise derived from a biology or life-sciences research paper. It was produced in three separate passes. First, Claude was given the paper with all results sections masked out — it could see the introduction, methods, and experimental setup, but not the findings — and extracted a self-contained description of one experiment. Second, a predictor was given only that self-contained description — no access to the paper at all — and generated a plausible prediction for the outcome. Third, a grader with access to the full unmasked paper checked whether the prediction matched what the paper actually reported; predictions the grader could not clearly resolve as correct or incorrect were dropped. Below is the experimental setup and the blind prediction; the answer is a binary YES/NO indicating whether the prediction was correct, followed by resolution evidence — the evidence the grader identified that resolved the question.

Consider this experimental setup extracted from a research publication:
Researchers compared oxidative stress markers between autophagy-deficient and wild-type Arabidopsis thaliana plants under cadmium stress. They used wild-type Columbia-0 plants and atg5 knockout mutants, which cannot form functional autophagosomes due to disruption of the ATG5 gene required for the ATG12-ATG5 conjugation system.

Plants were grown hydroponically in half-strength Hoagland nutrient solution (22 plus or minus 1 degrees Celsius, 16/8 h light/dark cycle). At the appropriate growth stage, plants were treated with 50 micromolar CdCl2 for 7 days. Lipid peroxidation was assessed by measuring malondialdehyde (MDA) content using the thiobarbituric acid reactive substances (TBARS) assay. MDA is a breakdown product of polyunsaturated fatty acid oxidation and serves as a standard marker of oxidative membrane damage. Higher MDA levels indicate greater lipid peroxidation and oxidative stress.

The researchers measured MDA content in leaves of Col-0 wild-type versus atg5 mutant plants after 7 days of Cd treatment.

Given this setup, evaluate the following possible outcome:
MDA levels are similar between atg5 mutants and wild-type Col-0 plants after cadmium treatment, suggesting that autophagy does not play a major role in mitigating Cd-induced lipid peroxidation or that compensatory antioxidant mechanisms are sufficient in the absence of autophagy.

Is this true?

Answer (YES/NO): NO